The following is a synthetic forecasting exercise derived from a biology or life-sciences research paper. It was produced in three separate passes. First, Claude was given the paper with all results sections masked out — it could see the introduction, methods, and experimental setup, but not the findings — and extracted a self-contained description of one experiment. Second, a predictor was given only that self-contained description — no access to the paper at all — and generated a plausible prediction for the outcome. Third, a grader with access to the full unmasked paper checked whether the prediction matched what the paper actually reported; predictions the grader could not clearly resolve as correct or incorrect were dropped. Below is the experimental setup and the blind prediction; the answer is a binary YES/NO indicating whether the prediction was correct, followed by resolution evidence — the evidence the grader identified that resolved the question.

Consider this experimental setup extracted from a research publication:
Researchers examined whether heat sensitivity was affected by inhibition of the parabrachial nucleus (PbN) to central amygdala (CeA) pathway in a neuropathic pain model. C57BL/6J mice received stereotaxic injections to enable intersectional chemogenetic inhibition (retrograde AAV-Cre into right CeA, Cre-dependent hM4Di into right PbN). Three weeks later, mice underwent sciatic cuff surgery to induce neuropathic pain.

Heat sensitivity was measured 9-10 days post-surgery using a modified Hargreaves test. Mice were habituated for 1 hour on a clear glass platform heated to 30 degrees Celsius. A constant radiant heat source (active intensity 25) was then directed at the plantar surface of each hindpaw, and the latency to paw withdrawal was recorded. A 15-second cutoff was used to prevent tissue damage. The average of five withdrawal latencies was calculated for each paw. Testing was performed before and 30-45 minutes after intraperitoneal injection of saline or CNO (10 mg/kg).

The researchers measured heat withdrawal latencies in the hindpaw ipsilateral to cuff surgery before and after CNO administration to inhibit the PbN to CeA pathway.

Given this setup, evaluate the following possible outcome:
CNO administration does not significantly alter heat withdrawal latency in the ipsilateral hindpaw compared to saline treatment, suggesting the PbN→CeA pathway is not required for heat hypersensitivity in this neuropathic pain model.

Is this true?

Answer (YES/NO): NO